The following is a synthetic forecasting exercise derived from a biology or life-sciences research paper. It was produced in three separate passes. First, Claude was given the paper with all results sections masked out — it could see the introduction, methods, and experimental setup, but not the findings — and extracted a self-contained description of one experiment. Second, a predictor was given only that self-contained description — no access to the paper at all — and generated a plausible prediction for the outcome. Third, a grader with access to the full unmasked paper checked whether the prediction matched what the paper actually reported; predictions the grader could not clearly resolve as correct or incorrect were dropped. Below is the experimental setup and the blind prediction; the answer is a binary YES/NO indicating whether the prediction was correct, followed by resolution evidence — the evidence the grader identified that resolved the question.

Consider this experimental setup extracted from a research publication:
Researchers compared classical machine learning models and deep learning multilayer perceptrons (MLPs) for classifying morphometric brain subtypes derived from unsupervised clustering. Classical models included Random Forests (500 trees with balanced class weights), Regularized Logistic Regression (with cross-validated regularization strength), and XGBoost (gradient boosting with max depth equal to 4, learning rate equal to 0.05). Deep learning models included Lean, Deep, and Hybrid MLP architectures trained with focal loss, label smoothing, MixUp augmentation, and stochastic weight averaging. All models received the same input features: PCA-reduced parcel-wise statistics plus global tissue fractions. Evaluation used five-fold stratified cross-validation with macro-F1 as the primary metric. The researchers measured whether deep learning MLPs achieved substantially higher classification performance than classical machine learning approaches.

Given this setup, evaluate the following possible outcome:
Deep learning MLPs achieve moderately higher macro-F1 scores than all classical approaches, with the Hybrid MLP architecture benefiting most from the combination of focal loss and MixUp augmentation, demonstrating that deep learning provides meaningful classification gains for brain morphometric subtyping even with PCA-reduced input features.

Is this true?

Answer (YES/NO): NO